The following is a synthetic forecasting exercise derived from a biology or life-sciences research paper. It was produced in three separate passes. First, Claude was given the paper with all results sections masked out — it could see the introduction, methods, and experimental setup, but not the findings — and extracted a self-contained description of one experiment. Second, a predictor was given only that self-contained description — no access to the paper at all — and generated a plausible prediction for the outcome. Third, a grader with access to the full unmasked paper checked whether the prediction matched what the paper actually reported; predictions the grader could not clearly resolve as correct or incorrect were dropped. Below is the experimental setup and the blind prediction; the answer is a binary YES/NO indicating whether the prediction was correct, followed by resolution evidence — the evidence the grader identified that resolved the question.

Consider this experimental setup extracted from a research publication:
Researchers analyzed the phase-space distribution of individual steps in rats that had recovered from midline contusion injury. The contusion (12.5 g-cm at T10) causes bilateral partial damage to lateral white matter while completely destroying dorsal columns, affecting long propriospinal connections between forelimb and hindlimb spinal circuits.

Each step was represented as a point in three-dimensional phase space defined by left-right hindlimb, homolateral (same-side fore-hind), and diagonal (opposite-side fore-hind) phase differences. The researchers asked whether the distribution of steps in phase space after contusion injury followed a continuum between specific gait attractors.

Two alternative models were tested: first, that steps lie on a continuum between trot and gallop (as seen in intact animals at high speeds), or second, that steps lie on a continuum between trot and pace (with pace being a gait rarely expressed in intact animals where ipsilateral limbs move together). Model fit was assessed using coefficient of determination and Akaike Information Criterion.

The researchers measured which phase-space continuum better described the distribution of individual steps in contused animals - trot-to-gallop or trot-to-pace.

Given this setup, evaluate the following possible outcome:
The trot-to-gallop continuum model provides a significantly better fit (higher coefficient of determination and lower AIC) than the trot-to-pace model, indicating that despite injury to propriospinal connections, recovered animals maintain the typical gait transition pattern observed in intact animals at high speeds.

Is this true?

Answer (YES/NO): NO